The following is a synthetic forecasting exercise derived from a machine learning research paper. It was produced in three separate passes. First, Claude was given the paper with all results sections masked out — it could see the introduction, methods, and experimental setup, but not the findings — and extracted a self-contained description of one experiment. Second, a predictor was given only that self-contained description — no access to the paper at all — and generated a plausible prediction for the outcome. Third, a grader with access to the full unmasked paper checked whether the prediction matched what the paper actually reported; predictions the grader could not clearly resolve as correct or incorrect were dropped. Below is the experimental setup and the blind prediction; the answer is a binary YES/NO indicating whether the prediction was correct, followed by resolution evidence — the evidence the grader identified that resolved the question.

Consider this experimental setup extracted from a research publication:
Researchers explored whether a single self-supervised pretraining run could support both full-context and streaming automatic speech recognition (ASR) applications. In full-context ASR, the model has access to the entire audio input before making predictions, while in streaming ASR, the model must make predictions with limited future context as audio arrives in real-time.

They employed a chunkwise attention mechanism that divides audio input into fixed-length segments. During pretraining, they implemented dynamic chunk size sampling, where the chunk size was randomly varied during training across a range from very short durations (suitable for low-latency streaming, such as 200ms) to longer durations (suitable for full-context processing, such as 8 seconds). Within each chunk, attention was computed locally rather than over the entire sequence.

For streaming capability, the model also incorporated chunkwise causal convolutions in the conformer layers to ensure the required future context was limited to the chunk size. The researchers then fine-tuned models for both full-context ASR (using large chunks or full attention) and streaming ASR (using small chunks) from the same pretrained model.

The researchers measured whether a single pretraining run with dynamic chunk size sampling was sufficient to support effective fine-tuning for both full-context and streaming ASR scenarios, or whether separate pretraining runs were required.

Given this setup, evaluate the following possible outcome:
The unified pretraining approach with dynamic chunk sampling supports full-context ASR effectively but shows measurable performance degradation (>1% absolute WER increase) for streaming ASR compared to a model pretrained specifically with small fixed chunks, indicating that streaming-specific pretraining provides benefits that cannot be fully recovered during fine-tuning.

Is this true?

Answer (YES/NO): NO